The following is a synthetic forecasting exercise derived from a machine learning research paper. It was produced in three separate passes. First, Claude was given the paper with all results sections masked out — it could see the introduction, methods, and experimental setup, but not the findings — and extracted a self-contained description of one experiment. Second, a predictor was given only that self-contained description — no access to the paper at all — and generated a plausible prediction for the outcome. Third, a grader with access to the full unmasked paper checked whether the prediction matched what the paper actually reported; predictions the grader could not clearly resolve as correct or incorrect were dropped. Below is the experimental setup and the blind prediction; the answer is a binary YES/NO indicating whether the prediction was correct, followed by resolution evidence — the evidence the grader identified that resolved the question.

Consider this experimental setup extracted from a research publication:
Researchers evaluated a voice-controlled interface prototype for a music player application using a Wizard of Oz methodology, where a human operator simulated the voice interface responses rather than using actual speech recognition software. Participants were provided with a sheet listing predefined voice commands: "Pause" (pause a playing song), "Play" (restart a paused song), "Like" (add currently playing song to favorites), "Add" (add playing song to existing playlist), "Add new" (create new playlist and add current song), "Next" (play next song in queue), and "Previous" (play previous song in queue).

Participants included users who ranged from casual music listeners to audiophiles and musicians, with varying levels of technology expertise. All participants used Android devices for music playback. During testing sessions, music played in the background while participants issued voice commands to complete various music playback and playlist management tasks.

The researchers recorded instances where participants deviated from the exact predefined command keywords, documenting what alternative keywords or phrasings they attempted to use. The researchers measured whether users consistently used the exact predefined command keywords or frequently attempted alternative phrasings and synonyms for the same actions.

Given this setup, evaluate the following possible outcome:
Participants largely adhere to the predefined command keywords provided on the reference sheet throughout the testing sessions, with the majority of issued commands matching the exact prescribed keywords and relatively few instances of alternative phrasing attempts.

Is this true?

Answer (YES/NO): NO